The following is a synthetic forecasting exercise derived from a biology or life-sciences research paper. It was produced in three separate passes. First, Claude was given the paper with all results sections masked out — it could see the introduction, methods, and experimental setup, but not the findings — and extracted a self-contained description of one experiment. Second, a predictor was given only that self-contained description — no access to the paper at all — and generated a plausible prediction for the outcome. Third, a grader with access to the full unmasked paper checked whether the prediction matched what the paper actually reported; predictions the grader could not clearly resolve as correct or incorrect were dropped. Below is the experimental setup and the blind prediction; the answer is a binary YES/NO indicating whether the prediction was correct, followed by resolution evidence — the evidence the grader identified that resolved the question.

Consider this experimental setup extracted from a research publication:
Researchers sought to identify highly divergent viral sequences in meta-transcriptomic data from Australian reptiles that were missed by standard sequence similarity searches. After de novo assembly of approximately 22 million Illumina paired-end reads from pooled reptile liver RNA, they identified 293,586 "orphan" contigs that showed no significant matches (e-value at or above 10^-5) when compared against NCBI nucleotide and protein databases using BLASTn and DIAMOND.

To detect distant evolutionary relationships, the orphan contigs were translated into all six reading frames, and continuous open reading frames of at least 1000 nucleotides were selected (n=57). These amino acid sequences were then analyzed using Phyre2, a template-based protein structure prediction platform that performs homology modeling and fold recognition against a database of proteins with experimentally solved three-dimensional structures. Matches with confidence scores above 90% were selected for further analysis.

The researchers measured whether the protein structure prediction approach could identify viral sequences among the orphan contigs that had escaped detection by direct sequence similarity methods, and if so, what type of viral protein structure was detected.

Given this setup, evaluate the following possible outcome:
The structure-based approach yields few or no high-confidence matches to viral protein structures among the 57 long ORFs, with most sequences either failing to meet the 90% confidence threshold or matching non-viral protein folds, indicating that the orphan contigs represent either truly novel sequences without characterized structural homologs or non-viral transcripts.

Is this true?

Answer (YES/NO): NO